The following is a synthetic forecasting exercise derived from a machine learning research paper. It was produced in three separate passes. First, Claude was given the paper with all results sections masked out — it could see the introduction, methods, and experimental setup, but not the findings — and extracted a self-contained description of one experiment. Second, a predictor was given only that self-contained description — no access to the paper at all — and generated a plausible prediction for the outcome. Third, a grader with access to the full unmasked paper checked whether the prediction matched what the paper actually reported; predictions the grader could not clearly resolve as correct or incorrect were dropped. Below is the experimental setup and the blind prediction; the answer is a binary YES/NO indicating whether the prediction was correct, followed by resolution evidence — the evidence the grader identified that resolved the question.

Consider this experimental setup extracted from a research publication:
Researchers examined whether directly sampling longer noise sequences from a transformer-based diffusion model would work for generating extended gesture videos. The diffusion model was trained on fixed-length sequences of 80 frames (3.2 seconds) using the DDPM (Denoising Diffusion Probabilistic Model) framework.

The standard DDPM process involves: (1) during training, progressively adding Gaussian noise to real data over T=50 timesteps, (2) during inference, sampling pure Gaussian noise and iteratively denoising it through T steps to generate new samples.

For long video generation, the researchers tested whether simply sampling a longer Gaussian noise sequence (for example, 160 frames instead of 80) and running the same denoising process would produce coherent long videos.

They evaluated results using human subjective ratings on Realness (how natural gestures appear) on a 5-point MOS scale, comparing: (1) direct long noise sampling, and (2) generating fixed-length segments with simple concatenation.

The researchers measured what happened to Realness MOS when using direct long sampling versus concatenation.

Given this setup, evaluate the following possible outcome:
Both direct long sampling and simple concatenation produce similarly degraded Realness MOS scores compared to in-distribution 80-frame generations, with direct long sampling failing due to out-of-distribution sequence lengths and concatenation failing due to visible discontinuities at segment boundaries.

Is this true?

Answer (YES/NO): NO